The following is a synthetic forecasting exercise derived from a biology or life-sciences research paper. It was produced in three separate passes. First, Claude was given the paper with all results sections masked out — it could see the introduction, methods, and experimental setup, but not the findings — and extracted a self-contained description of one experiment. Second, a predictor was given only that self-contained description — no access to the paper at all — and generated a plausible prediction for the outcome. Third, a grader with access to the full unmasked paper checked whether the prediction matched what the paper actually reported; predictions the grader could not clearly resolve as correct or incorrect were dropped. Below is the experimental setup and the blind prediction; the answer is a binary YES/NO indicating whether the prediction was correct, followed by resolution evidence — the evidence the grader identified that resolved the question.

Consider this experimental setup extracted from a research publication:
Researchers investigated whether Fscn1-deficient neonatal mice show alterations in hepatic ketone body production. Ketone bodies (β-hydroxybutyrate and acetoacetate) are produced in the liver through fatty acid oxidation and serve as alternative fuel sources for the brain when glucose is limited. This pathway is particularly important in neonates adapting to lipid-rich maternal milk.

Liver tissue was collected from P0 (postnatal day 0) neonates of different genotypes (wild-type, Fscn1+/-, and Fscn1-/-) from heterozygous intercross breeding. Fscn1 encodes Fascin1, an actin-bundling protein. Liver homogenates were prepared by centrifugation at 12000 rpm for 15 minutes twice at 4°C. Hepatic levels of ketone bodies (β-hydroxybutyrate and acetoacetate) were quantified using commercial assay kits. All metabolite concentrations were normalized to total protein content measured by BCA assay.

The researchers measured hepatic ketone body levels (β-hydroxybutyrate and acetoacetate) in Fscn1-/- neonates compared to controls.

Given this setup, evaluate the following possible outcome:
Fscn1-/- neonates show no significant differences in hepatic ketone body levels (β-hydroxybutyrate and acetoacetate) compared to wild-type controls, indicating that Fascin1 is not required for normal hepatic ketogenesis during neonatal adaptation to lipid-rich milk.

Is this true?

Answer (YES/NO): NO